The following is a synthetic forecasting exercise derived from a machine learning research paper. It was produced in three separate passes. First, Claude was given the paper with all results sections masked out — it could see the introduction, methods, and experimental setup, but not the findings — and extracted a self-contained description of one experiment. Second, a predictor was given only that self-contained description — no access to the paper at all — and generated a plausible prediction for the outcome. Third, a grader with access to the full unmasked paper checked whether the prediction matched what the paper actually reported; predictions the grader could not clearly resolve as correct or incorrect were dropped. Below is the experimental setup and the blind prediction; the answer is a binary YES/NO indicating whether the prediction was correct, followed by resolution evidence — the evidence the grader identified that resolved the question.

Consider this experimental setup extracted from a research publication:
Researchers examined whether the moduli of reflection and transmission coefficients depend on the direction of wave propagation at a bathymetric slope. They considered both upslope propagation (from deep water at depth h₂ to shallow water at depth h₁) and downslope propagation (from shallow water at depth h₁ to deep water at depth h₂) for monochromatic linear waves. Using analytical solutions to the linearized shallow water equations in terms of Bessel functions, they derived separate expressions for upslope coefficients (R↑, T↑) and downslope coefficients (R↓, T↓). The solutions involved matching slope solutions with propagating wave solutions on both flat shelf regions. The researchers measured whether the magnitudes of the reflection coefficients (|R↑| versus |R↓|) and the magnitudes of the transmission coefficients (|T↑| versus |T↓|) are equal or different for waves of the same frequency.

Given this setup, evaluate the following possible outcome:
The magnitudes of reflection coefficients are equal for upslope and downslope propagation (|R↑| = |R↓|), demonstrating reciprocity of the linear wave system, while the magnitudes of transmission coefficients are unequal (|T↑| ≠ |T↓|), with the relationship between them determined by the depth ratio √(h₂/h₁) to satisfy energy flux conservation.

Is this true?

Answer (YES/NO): NO